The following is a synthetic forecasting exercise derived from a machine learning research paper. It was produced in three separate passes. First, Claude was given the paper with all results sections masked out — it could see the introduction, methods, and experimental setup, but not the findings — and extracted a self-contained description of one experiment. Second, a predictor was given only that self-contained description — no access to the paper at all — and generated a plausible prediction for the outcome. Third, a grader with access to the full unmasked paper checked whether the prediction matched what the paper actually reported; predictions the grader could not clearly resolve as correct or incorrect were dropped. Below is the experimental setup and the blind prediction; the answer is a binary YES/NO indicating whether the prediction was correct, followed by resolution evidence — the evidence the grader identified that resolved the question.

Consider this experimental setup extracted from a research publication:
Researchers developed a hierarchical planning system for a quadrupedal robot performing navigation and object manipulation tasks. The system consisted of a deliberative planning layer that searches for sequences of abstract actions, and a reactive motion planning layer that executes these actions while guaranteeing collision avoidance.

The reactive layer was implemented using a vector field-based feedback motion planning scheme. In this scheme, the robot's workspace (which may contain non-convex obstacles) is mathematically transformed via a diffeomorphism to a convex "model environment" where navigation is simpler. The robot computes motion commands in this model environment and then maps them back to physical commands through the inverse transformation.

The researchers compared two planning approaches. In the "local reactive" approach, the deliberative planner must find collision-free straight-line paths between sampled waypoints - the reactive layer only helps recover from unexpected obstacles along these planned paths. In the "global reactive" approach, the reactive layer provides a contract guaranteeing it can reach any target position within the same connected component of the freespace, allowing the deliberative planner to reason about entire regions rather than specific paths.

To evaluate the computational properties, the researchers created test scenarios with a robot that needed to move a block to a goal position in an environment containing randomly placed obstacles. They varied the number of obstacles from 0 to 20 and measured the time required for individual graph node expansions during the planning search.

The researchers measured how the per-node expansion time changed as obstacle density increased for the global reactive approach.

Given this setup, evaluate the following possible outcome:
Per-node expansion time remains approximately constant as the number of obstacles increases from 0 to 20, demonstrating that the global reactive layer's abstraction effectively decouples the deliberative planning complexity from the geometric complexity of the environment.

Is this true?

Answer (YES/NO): NO